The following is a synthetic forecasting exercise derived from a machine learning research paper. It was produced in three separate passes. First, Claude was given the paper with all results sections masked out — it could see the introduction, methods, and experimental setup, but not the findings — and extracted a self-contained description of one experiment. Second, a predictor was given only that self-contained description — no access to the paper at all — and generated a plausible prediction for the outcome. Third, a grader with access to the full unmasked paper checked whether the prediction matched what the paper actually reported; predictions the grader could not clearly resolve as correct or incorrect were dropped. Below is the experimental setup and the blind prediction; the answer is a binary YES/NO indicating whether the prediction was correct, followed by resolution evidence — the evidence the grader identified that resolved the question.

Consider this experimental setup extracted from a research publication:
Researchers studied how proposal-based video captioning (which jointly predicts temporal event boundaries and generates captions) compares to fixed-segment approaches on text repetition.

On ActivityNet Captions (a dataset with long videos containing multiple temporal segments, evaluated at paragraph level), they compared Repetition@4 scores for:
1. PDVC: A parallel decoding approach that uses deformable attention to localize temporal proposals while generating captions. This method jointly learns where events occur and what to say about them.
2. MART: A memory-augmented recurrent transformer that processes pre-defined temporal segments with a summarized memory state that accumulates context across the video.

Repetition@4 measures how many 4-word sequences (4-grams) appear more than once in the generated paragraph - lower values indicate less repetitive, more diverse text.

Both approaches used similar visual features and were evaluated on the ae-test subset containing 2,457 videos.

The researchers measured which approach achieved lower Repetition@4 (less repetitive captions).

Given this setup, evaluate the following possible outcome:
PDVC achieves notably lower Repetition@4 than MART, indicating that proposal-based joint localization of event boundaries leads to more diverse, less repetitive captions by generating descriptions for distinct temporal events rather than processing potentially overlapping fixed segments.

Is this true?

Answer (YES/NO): NO